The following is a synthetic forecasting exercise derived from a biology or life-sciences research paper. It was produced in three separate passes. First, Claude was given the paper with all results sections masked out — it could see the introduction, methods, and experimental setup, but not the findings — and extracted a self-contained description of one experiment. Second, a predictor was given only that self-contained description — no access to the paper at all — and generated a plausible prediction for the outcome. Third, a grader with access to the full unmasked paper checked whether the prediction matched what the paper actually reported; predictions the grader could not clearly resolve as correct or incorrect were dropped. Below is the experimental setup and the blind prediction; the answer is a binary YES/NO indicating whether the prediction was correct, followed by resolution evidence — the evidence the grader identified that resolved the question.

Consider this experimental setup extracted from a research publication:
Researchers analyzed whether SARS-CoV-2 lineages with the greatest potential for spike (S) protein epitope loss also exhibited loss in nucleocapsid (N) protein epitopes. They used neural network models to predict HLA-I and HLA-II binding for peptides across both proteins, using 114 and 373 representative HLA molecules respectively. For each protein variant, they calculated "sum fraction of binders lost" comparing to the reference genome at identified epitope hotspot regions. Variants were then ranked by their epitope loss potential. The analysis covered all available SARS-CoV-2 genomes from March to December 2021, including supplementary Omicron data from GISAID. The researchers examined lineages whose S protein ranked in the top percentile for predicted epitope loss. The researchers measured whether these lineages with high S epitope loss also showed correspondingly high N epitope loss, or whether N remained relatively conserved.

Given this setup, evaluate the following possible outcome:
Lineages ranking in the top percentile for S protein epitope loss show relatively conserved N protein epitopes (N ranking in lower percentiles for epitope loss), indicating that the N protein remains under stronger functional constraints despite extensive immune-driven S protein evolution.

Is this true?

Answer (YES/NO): YES